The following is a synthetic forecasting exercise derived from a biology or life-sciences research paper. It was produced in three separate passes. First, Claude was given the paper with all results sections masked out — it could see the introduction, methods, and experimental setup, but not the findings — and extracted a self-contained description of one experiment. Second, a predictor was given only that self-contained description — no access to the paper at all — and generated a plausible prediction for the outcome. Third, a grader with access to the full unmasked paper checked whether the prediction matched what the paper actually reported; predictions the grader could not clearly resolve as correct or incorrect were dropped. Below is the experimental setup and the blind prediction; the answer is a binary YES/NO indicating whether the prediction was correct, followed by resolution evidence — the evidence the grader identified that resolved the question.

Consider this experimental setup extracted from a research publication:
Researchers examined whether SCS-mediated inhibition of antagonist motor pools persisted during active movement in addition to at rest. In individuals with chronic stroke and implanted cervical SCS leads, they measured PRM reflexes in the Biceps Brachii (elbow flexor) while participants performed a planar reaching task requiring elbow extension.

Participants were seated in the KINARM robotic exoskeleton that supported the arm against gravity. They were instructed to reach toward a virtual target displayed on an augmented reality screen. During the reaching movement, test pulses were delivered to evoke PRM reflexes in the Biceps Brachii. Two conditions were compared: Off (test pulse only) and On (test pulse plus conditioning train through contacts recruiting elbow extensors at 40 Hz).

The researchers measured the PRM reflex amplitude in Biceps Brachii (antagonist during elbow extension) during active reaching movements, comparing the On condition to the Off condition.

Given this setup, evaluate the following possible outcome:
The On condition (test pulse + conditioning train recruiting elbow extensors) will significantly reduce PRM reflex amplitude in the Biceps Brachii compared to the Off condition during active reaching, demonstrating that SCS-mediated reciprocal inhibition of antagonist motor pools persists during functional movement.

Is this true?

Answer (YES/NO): YES